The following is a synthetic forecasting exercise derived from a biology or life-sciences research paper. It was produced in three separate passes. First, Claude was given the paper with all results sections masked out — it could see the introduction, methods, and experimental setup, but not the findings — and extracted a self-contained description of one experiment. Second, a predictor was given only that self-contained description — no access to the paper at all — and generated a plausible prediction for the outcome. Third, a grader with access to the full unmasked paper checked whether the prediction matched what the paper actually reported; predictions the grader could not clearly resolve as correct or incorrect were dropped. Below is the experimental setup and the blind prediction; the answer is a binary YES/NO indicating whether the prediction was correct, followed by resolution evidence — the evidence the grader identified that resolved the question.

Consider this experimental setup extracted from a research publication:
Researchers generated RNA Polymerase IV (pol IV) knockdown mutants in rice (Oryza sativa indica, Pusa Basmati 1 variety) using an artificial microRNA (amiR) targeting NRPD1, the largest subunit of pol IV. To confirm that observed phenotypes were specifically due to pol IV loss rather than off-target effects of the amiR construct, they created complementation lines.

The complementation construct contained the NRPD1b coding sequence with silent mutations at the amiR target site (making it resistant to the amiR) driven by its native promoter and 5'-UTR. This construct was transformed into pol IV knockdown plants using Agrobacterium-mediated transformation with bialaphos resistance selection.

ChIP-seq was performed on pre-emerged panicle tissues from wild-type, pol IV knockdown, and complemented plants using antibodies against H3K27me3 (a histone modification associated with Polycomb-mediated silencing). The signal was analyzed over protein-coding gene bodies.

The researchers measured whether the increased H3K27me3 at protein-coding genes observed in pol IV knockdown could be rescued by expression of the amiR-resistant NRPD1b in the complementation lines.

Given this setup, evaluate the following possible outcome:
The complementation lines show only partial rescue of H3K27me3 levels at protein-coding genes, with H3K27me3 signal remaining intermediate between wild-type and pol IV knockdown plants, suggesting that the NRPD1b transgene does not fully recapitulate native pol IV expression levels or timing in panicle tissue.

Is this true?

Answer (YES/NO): NO